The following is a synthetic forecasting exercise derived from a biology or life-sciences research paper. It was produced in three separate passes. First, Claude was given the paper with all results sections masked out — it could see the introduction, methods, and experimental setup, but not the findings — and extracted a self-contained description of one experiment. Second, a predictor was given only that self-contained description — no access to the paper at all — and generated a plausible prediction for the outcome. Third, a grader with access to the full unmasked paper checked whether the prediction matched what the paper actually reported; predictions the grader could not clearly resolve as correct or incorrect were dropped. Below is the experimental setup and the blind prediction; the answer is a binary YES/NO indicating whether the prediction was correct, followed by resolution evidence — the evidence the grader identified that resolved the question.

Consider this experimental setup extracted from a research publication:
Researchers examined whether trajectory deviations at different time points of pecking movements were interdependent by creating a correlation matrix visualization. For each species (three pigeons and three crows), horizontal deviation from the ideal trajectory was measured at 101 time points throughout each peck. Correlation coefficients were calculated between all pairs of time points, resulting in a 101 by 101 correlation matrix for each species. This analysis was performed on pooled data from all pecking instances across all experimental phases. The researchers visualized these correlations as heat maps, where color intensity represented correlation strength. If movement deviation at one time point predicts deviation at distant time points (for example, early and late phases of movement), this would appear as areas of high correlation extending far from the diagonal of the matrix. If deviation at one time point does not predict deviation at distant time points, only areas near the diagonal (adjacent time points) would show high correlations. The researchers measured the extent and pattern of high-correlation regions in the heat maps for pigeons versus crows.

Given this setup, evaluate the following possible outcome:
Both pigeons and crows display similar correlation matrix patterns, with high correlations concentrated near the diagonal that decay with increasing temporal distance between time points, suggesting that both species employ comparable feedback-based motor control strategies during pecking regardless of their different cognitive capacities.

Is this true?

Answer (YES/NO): NO